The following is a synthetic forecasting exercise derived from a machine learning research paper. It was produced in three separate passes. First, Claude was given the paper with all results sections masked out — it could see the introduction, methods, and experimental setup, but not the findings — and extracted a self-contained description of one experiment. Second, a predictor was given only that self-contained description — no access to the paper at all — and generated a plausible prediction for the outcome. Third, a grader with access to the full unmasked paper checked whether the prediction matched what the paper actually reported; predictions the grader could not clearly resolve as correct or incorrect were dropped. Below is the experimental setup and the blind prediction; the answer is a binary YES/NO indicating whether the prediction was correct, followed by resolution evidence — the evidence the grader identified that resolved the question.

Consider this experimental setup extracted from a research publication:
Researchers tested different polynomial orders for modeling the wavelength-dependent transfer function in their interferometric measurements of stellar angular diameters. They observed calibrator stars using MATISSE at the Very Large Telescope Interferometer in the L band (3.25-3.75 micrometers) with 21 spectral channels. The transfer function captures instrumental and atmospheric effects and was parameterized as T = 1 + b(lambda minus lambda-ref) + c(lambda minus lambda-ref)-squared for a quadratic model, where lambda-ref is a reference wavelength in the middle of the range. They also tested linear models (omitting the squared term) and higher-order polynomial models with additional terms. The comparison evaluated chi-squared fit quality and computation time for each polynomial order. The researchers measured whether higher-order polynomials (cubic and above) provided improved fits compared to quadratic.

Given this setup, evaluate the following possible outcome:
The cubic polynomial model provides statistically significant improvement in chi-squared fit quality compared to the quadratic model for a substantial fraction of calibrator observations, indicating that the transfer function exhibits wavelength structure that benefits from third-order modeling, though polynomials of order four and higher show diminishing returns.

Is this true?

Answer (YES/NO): NO